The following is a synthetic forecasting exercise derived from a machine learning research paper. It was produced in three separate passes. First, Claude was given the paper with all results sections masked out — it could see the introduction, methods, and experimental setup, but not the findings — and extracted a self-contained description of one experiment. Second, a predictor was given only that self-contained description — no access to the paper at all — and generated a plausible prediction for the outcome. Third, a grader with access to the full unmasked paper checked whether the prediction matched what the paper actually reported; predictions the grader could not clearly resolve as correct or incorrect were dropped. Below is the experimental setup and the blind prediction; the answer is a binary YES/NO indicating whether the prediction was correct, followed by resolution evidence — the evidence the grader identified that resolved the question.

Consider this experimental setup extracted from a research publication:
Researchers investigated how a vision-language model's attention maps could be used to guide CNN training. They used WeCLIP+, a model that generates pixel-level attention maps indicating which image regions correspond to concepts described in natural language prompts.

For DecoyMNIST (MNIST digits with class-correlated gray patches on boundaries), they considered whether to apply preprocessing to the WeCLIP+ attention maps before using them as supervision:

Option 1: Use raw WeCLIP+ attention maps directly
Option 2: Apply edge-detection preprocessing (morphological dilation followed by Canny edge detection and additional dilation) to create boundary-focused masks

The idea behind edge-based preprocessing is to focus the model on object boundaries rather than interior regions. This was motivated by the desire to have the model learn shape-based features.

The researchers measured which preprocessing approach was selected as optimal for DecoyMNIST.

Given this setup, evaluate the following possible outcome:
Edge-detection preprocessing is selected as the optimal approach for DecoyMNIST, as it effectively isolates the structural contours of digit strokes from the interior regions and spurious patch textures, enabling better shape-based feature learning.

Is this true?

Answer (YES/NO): NO